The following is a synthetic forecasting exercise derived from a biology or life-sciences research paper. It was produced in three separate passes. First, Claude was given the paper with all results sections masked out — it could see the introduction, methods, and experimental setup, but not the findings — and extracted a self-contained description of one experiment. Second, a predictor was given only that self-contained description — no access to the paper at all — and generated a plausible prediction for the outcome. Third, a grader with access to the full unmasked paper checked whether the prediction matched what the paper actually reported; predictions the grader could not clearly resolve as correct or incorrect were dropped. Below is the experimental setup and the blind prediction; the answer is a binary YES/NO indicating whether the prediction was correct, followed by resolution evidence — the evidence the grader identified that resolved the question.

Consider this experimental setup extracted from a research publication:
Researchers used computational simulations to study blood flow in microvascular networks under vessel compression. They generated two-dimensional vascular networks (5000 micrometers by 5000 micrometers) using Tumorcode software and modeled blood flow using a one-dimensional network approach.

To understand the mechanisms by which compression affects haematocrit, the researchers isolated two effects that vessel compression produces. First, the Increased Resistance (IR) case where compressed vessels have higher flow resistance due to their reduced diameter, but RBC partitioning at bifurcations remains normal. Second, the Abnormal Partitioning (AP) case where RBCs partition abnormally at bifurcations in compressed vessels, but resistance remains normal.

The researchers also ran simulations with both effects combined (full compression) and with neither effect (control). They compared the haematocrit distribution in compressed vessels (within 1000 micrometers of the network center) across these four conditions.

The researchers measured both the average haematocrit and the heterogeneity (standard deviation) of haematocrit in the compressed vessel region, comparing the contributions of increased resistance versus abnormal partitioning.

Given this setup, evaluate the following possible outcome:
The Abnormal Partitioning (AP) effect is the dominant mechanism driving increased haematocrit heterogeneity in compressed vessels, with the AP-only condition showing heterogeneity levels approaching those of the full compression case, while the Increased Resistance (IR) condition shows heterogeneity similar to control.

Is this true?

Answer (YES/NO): YES